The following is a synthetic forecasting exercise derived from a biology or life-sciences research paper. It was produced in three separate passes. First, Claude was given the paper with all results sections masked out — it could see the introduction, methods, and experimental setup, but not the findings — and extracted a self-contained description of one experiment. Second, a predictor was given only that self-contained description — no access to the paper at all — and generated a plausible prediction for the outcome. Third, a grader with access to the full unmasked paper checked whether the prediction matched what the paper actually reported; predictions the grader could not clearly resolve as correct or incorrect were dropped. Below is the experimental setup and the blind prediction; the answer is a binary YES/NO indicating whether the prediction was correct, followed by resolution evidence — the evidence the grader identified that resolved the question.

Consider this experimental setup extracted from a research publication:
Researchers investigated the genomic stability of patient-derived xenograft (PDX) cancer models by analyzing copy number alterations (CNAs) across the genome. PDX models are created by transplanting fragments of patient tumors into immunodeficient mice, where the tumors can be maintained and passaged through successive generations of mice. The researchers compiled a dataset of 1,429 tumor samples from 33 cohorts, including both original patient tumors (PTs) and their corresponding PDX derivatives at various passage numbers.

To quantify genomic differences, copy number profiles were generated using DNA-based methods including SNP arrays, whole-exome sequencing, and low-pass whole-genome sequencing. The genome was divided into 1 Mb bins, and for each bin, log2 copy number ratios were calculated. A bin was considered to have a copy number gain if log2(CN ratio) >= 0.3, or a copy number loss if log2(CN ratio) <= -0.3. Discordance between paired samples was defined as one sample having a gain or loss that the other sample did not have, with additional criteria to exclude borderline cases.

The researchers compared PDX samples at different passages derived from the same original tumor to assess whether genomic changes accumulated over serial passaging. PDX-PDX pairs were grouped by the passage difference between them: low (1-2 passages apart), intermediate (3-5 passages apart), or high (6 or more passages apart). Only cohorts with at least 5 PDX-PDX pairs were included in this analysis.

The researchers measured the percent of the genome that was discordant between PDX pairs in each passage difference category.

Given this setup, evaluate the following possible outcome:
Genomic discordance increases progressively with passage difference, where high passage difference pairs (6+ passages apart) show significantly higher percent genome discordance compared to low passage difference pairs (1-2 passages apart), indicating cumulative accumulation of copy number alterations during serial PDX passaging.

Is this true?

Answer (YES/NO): YES